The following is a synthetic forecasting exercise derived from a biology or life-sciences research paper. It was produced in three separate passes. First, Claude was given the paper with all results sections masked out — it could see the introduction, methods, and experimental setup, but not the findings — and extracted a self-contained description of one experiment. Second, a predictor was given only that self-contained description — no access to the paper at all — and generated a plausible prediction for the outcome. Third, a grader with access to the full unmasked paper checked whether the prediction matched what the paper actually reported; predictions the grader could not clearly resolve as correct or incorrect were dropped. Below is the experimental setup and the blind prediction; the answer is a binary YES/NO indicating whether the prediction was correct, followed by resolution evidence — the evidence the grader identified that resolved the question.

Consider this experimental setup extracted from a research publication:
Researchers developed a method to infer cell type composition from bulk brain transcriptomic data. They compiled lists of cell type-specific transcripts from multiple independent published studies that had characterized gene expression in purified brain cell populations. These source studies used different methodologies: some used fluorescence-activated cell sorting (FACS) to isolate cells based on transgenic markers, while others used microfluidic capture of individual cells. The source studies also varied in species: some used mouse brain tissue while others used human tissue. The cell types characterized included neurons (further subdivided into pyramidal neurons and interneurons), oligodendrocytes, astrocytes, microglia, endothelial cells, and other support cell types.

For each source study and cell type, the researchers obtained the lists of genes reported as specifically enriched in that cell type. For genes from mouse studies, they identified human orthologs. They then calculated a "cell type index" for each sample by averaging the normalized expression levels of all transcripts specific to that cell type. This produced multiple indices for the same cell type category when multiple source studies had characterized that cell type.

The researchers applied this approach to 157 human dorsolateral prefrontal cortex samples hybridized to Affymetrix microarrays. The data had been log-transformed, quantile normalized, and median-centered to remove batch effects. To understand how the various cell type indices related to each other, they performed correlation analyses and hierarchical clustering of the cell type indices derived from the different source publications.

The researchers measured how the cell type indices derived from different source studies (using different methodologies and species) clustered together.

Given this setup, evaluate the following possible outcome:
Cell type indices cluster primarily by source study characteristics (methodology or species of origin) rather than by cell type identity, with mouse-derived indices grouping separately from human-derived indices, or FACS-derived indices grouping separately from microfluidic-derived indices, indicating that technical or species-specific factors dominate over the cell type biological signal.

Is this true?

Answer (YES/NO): NO